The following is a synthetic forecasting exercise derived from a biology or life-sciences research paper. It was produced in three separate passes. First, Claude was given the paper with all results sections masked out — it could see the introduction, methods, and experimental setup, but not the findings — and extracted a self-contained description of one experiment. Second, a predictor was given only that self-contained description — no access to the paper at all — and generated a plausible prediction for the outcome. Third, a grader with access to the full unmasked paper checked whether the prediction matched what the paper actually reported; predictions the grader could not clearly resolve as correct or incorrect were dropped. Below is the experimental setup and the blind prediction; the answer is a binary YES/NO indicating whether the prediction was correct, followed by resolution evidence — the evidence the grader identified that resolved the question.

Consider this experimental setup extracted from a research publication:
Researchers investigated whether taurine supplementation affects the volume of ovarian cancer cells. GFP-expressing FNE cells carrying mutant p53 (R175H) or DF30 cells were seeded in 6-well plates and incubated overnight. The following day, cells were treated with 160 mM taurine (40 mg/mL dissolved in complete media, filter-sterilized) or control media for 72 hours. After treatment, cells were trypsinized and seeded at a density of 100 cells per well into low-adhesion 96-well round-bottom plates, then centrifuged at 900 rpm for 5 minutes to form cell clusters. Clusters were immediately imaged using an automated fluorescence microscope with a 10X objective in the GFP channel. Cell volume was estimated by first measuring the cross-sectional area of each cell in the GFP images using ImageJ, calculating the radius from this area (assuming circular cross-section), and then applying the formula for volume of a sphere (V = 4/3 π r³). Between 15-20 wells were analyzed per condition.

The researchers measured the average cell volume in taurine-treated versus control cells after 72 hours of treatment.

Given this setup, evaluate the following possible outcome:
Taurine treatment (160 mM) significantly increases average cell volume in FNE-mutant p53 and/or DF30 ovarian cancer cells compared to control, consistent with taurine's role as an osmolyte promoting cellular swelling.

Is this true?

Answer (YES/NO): YES